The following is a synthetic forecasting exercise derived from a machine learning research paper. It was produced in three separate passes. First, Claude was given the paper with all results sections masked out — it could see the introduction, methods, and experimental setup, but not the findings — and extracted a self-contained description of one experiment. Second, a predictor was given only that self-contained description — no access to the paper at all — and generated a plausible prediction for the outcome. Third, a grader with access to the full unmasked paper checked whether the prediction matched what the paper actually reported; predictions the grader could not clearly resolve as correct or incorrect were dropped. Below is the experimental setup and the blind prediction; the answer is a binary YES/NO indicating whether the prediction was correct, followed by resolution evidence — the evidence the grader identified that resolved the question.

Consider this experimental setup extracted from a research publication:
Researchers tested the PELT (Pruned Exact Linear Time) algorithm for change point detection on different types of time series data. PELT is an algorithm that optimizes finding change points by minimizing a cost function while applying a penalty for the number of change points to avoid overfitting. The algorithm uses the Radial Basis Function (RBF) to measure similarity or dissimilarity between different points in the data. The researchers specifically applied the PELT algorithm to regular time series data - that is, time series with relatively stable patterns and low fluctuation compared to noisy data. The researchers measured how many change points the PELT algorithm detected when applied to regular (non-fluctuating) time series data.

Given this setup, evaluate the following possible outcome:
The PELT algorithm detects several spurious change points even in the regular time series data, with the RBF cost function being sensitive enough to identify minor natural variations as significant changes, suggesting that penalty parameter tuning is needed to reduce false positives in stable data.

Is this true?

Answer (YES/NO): YES